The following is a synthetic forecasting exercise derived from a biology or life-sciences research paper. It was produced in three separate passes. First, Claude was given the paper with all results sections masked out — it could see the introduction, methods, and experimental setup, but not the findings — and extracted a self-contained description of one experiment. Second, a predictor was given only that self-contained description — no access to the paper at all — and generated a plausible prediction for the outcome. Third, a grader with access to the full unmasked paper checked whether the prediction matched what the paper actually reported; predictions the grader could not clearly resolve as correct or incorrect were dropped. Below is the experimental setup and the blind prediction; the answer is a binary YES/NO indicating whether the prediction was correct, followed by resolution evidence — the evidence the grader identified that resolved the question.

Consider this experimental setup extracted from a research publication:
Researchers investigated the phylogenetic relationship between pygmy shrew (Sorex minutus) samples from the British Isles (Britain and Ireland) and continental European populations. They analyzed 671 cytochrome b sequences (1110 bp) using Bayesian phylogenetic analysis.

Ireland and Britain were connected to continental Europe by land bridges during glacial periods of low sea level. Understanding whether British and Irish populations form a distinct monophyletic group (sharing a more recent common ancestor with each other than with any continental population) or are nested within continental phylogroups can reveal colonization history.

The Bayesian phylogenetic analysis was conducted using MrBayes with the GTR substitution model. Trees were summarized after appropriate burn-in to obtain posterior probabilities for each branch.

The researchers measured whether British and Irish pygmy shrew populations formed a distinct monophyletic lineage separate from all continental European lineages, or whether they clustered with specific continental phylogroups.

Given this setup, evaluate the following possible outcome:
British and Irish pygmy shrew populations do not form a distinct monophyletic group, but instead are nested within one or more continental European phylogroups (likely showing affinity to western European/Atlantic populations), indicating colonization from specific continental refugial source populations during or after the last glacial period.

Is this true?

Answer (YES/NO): YES